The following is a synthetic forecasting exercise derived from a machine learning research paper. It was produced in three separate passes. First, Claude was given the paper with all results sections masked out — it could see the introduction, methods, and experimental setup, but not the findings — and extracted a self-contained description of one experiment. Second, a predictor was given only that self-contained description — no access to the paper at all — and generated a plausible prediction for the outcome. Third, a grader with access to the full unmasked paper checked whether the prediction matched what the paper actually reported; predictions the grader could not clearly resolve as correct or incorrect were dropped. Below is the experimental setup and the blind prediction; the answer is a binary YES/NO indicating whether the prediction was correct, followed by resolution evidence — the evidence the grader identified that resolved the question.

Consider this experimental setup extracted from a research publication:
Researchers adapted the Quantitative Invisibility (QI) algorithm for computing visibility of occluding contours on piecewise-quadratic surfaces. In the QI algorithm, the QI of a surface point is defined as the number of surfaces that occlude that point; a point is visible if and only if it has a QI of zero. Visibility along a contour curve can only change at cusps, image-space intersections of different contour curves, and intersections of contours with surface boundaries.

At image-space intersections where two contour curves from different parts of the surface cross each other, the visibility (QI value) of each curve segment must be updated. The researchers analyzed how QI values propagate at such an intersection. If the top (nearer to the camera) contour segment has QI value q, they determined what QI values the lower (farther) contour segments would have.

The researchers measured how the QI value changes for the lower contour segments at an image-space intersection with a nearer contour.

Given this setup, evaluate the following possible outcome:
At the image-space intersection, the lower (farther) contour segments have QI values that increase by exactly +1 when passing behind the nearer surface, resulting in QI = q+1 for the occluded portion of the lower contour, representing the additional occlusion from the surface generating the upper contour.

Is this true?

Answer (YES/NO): NO